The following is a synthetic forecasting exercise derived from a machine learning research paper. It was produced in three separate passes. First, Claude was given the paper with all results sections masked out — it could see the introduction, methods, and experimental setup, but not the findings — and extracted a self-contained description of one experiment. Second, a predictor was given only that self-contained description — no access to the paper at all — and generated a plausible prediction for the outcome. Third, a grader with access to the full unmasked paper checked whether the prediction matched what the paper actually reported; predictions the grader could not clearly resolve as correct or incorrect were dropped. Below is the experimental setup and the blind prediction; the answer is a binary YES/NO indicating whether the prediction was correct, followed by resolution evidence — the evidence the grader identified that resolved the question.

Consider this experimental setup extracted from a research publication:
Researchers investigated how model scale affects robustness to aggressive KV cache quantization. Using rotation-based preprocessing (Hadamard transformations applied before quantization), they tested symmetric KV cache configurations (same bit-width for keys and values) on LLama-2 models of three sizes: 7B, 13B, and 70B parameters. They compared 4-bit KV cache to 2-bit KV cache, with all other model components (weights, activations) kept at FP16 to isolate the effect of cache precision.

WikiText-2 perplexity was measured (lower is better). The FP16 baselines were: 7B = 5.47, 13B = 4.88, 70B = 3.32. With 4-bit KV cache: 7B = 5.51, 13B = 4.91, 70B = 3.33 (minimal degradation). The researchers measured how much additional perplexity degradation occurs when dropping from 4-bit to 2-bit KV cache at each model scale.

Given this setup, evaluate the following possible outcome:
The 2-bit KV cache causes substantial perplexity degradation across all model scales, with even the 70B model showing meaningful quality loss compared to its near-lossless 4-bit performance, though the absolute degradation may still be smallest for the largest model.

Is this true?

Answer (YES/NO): YES